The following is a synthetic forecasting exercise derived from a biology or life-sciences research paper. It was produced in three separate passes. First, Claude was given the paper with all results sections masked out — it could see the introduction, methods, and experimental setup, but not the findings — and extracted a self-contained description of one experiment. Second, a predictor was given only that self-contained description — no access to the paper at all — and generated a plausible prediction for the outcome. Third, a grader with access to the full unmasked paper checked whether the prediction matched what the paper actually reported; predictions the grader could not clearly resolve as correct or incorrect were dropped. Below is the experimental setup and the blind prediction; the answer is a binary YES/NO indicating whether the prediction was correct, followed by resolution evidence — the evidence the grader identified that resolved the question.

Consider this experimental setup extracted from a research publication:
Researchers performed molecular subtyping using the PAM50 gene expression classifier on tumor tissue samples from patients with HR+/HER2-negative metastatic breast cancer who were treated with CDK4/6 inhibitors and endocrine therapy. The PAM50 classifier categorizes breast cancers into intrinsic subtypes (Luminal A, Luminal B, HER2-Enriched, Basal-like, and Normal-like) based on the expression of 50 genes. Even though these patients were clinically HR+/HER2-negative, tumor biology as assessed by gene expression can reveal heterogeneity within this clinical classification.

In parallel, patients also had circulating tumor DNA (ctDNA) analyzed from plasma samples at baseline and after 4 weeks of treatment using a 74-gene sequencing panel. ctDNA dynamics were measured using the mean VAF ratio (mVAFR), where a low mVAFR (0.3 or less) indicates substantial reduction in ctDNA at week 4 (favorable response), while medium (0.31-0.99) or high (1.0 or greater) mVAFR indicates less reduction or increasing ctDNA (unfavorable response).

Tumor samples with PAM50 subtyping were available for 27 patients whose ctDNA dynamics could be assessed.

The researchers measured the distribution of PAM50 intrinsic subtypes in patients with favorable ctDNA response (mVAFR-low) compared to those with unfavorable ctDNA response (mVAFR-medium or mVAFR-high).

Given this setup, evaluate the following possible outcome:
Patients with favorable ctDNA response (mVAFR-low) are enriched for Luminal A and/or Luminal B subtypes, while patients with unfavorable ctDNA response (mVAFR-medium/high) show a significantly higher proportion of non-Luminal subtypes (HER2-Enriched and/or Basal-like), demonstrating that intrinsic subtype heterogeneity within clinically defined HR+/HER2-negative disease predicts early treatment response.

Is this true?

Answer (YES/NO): YES